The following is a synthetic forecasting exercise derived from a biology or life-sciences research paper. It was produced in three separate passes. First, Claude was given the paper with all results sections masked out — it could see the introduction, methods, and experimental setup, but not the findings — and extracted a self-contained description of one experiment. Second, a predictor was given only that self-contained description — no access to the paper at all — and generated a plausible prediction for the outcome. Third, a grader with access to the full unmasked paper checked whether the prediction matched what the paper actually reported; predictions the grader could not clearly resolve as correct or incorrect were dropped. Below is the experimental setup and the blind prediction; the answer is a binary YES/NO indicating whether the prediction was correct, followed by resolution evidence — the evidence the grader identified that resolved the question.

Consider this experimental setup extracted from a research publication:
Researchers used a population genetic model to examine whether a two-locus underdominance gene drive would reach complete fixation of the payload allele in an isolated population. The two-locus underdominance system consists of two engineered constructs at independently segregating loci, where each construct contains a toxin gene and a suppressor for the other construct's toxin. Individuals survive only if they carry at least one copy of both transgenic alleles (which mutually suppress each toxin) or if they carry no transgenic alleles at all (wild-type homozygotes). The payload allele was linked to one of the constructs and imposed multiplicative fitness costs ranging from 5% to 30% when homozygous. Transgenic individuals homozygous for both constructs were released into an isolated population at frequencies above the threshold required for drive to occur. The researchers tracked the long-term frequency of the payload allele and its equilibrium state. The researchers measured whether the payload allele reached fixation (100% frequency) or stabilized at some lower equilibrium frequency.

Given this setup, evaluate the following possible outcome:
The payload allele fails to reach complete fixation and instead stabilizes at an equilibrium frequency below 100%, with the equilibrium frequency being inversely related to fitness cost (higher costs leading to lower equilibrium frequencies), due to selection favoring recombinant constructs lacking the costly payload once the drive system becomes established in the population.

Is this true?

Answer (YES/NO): NO